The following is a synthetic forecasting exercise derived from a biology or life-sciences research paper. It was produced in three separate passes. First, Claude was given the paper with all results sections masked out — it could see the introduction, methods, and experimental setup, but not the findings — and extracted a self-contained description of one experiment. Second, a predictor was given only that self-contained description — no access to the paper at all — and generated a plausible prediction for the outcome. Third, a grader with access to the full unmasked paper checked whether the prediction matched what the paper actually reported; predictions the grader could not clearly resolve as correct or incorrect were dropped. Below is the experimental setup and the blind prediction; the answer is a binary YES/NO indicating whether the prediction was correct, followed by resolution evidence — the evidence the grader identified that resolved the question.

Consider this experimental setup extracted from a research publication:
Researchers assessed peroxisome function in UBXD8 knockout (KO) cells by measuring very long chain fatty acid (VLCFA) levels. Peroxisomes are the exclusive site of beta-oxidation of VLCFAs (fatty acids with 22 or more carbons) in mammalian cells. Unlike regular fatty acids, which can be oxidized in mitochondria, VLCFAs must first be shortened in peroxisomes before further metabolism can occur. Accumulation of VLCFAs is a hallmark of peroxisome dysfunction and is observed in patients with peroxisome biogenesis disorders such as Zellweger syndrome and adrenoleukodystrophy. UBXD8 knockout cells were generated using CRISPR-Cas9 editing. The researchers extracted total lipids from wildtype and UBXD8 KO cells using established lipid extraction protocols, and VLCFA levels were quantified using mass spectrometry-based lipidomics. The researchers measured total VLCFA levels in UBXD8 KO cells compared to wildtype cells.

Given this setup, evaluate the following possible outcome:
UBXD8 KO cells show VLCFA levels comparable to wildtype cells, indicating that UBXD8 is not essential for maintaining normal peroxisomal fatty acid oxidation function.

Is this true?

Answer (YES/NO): NO